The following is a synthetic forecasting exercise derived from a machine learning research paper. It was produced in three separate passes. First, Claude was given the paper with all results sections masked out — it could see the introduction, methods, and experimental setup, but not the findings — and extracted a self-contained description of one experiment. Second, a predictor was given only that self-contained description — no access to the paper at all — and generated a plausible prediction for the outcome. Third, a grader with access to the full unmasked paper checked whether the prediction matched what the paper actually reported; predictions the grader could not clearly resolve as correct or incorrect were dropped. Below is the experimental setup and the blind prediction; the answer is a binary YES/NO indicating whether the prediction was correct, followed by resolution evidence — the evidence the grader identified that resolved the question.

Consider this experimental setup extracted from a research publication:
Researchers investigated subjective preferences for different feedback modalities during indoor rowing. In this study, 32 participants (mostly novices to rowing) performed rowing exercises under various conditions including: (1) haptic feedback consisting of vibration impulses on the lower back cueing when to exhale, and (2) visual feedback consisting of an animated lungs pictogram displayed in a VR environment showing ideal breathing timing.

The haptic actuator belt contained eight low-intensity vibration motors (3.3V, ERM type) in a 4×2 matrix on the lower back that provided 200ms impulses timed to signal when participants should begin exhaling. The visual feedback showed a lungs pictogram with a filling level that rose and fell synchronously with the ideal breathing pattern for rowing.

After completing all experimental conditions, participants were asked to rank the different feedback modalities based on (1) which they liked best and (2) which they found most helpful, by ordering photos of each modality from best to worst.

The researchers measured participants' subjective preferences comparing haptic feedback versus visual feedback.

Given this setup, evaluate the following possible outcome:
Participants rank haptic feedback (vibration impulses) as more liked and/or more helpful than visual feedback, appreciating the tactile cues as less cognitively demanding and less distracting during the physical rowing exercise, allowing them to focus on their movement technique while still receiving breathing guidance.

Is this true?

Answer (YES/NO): NO